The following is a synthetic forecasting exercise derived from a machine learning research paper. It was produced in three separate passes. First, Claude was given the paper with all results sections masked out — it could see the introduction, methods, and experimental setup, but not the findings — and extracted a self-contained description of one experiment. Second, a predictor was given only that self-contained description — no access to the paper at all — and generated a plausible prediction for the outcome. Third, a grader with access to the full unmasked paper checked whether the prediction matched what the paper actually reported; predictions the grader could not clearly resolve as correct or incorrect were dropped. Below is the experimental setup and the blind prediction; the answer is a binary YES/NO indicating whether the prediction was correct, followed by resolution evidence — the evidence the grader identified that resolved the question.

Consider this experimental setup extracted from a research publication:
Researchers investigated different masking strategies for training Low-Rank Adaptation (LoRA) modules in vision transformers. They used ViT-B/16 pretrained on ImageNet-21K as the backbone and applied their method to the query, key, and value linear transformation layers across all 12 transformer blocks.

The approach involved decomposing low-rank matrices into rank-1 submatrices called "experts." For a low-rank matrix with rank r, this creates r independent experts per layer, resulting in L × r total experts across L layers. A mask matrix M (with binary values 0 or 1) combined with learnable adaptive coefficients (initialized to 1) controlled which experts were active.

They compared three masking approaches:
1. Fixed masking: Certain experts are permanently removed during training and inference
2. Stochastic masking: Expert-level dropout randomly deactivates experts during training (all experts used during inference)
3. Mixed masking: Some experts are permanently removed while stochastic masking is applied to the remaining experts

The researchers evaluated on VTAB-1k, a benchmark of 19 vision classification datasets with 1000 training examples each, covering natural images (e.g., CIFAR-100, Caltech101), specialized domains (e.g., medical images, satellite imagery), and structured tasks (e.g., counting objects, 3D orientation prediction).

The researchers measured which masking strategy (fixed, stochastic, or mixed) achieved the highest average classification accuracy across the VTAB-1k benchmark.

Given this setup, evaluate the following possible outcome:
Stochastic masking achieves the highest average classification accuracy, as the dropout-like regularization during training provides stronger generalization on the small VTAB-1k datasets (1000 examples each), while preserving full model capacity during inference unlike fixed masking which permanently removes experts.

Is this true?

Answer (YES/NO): YES